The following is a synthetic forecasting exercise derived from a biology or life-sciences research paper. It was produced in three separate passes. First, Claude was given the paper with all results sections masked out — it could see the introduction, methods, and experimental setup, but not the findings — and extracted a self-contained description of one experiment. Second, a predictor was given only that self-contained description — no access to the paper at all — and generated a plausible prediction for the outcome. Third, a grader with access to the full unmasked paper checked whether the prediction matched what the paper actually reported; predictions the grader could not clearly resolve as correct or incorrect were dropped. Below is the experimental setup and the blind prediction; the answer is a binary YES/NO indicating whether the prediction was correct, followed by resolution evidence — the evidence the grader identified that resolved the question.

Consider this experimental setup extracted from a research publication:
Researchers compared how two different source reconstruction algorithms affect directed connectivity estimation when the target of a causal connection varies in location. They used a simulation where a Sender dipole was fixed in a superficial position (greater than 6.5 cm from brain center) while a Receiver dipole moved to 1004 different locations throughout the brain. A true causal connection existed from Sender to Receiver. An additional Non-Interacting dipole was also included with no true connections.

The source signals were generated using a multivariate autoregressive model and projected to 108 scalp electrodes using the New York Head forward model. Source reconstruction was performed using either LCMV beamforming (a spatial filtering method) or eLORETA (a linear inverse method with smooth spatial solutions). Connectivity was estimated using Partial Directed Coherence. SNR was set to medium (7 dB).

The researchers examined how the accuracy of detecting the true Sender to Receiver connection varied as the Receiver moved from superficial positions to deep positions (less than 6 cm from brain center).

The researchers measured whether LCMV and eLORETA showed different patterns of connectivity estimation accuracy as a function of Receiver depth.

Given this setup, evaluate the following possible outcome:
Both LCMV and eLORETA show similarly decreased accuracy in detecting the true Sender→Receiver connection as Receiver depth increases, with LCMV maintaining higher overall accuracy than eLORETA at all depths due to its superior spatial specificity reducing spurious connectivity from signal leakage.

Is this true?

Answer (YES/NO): NO